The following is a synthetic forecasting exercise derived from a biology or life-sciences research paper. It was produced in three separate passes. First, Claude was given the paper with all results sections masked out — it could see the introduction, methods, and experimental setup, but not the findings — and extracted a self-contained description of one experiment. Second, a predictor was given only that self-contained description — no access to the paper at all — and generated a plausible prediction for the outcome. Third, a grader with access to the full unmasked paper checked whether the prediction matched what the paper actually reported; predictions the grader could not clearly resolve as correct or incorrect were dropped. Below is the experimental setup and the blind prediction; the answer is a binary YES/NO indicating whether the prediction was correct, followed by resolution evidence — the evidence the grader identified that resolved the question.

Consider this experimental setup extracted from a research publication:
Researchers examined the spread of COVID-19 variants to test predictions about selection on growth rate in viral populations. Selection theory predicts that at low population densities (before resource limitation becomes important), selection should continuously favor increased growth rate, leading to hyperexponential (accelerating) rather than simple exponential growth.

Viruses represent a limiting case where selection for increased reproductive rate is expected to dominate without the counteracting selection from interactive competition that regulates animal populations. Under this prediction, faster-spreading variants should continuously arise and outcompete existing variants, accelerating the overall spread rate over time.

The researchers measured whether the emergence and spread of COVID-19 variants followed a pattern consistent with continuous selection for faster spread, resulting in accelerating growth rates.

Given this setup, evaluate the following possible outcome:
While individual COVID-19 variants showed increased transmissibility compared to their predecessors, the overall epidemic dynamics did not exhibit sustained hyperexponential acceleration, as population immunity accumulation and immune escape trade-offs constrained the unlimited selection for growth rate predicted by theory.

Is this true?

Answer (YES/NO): NO